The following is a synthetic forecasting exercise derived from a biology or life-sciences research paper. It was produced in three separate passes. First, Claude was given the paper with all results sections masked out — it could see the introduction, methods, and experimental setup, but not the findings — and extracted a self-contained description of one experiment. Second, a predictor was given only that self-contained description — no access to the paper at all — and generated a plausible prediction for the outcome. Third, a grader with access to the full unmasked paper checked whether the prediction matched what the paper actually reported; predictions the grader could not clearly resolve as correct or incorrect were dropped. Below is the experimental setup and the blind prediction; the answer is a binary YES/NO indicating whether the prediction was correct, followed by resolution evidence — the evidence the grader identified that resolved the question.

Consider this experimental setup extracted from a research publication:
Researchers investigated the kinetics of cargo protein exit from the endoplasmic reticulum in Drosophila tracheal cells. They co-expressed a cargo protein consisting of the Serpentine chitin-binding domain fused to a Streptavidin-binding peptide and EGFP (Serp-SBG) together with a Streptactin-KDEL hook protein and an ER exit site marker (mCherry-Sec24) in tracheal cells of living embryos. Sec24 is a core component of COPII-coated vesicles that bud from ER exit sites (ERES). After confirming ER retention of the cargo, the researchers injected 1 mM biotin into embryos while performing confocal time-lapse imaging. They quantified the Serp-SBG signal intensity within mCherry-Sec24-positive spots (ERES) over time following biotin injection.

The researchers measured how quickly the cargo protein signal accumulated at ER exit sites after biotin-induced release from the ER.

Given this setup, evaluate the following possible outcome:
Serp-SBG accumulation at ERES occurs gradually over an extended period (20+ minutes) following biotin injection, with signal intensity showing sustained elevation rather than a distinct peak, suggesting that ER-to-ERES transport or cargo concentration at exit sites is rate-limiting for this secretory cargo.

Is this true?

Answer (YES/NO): NO